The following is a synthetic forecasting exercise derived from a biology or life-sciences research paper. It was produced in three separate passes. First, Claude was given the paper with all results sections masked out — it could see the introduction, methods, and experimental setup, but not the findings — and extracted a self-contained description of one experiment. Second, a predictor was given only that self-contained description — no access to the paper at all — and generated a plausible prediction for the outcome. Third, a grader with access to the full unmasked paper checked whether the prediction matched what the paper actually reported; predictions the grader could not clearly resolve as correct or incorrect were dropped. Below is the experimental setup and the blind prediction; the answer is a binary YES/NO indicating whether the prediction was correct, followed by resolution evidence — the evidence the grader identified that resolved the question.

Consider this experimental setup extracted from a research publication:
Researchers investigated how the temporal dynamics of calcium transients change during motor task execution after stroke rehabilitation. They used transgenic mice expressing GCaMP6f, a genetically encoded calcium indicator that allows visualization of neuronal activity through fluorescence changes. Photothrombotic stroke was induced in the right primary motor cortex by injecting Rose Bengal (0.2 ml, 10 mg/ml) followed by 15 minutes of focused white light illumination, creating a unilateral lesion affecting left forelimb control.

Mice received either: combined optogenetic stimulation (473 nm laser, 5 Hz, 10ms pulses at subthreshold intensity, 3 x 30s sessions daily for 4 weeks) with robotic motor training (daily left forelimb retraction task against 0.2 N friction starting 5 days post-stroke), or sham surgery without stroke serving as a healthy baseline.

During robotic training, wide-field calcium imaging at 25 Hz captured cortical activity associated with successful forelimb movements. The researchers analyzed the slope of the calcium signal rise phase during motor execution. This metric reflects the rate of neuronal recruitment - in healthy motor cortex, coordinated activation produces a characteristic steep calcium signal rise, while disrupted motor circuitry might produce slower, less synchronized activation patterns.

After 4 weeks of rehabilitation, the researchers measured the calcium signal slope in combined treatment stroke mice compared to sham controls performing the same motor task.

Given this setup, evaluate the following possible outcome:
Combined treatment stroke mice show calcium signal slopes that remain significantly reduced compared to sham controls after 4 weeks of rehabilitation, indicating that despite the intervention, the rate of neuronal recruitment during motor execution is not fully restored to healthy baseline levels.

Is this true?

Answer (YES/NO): NO